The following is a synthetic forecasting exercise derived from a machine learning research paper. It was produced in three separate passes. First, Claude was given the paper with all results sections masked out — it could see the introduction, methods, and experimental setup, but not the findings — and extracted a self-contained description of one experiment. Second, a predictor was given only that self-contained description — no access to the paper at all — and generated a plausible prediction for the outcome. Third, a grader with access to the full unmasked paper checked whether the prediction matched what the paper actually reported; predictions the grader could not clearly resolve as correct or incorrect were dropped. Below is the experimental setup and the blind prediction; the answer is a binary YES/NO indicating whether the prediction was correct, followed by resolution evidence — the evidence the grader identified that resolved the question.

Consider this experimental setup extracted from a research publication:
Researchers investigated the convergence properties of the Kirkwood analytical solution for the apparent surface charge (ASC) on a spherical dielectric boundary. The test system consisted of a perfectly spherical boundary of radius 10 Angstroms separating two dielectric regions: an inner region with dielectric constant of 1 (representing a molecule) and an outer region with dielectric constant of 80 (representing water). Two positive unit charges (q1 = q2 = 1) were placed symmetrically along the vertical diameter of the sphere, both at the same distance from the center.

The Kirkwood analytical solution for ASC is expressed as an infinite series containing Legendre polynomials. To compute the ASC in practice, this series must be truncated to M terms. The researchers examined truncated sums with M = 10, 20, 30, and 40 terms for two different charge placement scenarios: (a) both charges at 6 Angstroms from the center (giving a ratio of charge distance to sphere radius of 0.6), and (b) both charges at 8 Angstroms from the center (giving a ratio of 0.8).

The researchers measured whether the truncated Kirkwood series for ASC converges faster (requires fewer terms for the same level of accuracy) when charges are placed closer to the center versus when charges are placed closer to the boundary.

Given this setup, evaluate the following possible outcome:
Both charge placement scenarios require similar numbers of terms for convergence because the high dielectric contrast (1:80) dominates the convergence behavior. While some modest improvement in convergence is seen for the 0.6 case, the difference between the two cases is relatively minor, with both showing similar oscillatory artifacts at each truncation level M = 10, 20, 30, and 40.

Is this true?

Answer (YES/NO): NO